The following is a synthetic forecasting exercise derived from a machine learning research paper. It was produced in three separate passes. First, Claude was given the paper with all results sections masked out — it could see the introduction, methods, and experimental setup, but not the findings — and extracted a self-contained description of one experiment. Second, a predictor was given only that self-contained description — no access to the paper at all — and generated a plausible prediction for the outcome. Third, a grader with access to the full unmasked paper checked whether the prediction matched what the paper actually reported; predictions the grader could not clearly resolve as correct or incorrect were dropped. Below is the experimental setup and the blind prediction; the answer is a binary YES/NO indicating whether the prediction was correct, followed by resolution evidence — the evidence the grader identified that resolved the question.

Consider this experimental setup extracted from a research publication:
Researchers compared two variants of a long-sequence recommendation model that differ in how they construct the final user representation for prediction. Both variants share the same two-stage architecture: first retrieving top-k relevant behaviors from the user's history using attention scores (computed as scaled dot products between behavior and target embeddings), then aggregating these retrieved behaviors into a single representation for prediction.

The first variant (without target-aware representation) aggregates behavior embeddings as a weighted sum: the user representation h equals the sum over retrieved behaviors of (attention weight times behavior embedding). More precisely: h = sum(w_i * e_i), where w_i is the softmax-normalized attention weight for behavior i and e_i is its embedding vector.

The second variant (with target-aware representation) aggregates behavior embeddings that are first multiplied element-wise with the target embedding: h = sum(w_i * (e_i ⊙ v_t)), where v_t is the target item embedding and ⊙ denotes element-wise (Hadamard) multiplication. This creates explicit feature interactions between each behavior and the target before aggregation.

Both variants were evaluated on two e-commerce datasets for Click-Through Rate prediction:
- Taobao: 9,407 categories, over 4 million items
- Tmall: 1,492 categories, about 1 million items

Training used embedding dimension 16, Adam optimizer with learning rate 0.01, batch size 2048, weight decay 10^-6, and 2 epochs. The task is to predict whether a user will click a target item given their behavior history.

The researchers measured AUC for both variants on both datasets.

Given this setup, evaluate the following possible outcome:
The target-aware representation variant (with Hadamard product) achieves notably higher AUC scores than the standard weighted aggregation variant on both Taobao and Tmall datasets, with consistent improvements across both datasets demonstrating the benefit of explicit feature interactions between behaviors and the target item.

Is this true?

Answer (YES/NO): NO